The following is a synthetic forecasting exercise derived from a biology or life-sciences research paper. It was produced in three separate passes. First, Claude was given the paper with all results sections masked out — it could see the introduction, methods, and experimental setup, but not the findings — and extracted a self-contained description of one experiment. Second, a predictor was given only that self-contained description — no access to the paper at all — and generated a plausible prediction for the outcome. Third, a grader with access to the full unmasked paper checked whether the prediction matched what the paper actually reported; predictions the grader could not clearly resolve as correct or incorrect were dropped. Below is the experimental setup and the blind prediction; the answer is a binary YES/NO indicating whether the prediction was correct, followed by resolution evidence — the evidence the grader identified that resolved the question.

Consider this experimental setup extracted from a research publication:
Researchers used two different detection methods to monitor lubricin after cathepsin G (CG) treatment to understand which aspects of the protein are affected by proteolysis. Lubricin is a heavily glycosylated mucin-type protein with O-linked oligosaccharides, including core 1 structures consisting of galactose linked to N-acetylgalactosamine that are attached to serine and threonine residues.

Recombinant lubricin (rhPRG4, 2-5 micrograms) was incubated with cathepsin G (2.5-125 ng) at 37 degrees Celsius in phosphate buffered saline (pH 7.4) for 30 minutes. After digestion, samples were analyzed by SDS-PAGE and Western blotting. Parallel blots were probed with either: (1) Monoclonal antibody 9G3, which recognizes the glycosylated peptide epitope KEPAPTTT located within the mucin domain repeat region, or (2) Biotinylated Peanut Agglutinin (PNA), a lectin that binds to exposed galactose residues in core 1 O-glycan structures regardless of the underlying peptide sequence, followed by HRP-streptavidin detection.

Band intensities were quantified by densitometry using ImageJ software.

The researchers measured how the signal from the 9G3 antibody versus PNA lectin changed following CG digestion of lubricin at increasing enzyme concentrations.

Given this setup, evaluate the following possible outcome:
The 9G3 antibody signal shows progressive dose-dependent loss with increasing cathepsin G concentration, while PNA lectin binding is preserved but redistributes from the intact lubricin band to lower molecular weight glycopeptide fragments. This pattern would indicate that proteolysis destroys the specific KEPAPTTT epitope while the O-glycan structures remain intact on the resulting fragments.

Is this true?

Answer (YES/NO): NO